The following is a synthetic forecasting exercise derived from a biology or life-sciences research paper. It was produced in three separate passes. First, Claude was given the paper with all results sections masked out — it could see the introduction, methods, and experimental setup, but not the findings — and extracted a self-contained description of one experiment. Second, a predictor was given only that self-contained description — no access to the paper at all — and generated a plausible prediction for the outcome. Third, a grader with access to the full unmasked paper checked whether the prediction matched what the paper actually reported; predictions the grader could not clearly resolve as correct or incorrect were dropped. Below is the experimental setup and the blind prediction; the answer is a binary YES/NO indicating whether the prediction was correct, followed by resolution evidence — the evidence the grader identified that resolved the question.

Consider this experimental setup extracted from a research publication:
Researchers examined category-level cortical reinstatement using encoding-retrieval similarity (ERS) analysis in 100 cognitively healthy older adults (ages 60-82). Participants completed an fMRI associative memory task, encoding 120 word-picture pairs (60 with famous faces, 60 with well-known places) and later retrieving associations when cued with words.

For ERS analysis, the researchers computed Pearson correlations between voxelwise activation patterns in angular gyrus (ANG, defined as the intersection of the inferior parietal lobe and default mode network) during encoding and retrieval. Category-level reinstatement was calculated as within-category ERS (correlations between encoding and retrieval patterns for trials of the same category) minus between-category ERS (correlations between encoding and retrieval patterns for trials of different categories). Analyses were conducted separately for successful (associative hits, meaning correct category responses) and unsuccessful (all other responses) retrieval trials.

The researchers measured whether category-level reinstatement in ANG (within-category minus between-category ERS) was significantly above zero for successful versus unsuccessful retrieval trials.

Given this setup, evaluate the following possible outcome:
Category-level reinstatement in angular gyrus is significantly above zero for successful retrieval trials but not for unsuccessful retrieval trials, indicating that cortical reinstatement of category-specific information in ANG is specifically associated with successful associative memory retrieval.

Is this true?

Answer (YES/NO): YES